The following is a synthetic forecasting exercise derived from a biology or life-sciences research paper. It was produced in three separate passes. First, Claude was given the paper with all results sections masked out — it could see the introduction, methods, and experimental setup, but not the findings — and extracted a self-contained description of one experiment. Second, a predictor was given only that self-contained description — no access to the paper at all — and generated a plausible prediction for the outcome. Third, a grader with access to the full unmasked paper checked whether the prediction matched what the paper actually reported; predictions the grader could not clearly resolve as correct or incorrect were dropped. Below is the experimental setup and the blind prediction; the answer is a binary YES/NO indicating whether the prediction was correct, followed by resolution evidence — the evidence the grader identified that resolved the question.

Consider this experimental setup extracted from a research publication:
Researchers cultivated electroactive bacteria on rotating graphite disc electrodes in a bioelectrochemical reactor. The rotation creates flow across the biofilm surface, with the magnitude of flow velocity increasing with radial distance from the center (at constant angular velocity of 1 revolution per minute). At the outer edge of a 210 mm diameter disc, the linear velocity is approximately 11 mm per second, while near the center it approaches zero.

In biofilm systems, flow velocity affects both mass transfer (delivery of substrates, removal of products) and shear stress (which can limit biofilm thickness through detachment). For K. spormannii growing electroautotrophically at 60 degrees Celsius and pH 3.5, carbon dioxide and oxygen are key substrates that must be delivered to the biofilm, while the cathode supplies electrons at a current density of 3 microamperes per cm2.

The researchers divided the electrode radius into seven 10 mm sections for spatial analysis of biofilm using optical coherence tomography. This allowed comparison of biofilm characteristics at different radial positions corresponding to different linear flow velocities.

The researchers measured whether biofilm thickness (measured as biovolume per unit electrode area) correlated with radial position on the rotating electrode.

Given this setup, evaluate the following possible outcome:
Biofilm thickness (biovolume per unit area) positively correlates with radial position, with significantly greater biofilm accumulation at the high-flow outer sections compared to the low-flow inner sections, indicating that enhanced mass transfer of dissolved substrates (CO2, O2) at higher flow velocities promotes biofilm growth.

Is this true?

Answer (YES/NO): NO